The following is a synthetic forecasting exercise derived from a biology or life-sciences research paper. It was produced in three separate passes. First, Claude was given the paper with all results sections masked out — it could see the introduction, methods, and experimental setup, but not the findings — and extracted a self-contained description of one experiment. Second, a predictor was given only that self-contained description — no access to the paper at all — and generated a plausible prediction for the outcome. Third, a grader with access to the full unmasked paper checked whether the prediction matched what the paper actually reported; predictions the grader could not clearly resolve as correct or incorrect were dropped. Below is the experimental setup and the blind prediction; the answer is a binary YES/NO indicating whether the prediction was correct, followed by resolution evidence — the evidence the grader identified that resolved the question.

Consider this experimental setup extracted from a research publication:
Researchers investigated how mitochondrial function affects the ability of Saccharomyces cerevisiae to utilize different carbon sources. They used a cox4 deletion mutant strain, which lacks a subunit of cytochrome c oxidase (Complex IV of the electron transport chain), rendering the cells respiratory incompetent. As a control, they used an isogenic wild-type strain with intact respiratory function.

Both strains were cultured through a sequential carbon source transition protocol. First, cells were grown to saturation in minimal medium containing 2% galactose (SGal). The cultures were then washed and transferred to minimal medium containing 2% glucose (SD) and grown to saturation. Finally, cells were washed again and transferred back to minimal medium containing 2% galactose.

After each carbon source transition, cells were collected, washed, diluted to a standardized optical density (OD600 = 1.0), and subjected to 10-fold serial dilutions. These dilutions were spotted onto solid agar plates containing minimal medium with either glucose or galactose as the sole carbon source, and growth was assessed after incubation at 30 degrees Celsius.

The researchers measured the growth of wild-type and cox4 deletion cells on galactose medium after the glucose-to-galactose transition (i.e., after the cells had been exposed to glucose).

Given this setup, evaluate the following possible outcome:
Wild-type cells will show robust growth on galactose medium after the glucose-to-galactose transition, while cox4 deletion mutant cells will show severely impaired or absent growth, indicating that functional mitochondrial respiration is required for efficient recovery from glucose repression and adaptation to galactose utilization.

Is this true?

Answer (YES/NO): YES